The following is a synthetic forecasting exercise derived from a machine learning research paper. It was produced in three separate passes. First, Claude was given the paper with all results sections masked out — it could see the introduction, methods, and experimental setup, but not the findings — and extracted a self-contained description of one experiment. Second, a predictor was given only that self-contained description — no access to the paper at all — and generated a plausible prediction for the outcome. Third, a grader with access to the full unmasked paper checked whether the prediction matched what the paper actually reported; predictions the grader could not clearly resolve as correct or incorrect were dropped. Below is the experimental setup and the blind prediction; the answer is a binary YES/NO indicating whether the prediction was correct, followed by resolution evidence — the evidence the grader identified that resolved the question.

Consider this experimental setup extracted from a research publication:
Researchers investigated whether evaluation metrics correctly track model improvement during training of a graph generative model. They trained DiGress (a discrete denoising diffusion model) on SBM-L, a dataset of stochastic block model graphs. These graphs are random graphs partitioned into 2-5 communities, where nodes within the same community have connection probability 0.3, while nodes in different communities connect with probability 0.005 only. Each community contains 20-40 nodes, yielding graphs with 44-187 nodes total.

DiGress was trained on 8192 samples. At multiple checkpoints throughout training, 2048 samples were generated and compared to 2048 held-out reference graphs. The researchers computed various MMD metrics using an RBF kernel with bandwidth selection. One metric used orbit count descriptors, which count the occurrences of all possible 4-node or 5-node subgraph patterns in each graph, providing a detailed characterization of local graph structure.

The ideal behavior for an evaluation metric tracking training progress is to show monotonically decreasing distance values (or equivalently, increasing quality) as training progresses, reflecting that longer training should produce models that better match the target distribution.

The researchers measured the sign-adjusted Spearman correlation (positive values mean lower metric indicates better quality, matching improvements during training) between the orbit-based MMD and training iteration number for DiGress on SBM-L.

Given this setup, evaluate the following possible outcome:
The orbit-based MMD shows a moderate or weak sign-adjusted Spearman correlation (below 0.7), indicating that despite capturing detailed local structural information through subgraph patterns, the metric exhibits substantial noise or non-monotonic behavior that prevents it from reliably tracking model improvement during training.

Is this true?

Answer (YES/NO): YES